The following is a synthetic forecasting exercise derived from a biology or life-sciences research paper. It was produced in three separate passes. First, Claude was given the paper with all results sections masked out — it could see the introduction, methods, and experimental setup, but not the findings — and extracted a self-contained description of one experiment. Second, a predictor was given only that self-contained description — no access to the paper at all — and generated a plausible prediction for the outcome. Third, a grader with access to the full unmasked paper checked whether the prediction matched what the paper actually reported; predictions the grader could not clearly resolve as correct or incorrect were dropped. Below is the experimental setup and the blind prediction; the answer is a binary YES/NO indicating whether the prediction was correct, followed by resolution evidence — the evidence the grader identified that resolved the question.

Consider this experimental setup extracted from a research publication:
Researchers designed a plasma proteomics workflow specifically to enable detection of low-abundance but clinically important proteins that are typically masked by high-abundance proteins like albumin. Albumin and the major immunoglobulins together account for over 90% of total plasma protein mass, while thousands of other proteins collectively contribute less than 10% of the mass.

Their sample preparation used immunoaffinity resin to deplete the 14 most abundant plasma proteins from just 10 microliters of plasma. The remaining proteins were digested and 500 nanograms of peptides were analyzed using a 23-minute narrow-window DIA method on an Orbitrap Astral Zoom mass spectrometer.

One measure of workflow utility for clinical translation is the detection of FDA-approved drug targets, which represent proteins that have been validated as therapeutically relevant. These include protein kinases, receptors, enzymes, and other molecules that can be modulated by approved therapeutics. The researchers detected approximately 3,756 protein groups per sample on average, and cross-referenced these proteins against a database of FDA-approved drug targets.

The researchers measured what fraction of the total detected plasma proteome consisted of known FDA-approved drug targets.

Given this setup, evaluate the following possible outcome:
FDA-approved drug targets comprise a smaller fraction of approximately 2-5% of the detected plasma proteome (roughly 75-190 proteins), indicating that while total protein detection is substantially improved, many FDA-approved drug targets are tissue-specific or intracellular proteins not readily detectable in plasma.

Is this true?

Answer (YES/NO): NO